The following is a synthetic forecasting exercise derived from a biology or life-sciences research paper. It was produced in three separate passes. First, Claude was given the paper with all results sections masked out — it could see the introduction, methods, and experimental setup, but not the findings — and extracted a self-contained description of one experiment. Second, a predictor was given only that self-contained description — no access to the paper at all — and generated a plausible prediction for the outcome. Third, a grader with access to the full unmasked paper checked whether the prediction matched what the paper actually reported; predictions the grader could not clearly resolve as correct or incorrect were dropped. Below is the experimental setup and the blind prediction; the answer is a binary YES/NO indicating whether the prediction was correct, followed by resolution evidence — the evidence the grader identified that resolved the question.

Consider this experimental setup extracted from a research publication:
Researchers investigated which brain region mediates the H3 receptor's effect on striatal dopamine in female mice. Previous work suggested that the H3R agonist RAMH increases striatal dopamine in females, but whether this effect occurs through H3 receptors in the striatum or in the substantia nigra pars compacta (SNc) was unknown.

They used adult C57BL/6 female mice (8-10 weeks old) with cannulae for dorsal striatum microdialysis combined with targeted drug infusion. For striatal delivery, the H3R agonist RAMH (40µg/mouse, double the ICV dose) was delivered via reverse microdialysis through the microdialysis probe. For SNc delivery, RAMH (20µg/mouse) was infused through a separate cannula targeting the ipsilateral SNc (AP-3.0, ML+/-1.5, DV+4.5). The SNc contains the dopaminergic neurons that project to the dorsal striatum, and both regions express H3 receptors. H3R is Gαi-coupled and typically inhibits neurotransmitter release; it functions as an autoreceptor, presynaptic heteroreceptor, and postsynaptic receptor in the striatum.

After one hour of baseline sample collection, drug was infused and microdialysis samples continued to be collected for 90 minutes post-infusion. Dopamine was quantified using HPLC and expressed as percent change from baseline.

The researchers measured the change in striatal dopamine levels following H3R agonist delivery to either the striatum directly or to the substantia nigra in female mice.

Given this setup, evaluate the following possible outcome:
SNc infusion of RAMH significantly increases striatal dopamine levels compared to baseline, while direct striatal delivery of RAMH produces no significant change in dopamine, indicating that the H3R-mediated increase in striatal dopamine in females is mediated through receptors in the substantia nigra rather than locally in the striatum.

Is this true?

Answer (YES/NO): NO